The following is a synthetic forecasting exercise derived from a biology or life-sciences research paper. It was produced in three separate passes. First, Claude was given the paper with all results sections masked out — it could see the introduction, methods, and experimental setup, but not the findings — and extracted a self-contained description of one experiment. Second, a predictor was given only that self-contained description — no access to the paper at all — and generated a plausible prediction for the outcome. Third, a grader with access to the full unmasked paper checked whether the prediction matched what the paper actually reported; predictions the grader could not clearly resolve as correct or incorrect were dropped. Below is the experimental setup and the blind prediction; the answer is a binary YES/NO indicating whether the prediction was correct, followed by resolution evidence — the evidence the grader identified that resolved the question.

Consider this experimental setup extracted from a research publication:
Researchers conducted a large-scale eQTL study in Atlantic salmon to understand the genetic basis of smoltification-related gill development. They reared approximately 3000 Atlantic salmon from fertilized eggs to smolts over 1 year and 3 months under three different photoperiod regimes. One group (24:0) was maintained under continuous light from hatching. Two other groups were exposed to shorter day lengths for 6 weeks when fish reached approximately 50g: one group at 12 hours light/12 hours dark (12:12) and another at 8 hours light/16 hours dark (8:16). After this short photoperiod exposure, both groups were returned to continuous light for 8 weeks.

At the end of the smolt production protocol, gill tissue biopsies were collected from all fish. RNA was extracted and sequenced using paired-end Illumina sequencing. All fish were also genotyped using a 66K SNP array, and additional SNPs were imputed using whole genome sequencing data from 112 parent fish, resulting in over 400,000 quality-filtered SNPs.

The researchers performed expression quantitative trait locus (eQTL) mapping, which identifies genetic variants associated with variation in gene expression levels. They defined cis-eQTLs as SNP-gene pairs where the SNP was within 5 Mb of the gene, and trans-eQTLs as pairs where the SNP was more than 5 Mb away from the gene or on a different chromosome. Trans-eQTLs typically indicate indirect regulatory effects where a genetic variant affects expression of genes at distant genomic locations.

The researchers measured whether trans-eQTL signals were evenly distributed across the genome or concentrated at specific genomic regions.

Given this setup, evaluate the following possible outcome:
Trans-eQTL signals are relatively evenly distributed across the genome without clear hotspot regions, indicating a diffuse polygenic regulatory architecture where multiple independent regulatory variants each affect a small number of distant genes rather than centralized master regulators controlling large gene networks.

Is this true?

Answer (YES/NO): NO